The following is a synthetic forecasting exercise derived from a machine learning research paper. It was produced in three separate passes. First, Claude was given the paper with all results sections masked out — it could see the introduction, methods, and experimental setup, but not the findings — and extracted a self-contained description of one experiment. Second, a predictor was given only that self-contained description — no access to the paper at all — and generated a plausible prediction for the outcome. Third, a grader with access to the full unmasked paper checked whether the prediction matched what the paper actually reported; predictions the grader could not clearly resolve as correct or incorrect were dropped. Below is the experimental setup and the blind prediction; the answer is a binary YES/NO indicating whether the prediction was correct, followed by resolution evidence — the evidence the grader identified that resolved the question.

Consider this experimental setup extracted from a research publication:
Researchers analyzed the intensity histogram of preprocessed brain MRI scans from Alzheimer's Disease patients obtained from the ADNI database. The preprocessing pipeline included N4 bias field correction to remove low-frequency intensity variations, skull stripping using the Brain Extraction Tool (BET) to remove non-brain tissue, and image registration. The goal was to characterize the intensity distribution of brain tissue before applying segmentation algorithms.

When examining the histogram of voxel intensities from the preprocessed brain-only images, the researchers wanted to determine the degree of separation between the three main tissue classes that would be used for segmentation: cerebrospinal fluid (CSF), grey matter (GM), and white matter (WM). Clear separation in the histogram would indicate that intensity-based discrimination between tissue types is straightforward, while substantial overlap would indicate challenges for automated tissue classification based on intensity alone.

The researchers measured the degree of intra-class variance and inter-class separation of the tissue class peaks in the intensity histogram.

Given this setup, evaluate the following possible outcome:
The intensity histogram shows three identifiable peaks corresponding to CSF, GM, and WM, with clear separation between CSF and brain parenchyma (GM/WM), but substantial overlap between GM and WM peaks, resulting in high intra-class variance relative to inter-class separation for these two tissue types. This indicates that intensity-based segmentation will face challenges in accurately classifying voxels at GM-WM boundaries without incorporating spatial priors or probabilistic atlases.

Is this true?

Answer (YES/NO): NO